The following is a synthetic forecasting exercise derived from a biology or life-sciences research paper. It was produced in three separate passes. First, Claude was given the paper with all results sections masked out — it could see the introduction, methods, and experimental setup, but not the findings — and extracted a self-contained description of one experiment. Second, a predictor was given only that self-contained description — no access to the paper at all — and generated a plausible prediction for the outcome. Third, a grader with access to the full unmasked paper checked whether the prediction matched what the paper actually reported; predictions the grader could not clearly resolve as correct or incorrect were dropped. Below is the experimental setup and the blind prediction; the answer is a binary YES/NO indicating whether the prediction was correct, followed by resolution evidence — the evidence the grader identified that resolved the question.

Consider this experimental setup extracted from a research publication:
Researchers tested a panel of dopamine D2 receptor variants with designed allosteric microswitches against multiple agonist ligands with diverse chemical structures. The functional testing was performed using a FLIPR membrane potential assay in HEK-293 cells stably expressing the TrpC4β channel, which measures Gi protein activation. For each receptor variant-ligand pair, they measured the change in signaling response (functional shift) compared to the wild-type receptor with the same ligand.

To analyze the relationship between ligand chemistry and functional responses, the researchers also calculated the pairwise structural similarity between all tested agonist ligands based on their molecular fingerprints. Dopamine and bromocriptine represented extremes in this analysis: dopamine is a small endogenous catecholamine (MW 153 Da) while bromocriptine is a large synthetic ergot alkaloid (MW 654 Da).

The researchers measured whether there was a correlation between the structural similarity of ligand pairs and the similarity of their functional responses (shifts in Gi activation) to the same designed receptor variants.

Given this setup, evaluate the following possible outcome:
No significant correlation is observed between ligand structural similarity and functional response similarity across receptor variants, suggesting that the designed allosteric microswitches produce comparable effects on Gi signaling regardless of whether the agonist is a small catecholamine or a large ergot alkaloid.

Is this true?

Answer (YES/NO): NO